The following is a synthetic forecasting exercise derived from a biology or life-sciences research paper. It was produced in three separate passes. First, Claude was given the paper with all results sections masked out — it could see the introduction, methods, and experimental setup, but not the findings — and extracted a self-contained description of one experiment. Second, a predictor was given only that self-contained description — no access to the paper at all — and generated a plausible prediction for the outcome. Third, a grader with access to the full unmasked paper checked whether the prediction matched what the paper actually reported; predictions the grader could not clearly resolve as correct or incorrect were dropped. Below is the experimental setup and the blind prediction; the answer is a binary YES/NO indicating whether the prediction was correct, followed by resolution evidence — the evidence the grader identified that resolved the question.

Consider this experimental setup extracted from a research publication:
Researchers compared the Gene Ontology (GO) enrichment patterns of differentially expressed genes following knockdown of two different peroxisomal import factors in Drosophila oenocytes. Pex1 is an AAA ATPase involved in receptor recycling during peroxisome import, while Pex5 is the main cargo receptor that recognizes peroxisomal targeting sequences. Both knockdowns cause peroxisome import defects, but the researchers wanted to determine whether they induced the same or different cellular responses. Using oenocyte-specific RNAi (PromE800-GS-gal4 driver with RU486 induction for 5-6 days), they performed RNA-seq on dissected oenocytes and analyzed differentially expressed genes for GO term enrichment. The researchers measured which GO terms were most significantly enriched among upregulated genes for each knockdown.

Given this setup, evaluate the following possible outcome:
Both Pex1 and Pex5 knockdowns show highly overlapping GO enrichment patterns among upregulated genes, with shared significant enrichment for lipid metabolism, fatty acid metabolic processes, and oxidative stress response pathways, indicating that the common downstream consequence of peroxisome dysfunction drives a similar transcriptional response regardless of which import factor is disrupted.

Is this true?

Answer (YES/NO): NO